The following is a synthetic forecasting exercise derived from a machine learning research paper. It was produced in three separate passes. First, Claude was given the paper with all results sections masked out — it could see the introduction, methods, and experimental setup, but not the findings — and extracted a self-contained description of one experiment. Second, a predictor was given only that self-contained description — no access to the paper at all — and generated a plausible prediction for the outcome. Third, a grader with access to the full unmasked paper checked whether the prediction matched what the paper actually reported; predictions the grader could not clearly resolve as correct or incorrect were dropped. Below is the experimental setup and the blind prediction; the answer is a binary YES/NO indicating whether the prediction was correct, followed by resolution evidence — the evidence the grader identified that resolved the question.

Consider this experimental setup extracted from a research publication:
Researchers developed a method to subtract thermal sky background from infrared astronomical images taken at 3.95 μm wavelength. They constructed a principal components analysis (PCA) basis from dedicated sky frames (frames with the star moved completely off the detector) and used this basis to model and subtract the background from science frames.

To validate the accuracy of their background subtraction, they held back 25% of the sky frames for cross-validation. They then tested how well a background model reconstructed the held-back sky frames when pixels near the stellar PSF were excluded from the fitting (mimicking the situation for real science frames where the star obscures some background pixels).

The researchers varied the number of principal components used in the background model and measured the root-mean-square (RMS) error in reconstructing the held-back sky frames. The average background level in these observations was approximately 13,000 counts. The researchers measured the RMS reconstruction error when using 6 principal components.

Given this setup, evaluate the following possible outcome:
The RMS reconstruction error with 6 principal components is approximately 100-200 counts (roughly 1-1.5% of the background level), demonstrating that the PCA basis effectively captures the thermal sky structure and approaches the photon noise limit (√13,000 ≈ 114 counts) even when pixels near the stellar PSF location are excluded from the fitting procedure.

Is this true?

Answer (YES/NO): NO